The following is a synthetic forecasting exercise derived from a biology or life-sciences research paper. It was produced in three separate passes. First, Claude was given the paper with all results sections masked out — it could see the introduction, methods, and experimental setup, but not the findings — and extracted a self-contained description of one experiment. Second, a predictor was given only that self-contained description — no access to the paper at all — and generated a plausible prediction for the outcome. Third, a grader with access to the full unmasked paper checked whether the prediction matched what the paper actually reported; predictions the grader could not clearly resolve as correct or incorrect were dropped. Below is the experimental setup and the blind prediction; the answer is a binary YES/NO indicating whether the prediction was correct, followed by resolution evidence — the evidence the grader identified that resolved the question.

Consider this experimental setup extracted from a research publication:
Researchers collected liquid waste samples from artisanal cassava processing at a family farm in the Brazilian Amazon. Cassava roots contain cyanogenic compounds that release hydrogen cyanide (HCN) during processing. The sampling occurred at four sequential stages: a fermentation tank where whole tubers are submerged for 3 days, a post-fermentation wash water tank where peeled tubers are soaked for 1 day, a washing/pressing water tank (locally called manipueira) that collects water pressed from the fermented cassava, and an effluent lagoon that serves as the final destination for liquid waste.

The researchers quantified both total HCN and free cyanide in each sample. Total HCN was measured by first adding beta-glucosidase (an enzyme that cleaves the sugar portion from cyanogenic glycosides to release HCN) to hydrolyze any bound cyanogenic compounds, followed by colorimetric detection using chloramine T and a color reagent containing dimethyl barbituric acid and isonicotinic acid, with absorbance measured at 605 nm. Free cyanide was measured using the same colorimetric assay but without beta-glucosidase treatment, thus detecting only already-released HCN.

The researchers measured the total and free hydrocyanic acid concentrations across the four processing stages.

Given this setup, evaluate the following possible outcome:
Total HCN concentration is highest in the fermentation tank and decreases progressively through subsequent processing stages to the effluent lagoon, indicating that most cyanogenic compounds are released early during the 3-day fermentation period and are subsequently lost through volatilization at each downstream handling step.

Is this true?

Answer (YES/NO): NO